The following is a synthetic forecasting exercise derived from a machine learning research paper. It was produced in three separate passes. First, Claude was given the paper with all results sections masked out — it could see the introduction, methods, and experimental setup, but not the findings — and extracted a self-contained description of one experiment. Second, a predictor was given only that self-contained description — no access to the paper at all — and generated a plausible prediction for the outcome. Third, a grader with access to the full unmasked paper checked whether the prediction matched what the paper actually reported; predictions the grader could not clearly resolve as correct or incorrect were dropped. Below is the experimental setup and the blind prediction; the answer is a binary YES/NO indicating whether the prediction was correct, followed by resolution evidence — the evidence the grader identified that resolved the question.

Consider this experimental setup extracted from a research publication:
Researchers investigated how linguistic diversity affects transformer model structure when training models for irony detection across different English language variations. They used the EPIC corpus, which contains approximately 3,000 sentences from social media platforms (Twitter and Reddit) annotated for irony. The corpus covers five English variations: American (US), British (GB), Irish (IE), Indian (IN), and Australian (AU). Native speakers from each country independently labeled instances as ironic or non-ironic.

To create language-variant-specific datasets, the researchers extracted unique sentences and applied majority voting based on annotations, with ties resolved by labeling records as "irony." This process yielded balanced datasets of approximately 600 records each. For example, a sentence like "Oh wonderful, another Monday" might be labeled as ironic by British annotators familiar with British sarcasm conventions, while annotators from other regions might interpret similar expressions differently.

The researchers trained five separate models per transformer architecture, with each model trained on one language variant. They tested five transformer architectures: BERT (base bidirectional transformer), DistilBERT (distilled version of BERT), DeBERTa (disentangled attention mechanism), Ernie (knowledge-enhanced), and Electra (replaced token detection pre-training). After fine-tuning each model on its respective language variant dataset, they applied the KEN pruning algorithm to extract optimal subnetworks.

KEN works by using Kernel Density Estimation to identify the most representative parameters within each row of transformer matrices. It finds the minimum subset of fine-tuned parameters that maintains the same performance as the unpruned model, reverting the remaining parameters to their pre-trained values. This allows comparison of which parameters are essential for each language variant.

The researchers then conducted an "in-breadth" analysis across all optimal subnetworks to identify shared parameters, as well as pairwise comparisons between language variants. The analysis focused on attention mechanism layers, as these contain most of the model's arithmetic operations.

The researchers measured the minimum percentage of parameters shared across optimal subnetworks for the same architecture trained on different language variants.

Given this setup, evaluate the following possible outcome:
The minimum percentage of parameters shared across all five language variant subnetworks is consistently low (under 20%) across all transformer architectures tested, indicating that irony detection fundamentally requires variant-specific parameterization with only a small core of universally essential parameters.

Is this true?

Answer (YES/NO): NO